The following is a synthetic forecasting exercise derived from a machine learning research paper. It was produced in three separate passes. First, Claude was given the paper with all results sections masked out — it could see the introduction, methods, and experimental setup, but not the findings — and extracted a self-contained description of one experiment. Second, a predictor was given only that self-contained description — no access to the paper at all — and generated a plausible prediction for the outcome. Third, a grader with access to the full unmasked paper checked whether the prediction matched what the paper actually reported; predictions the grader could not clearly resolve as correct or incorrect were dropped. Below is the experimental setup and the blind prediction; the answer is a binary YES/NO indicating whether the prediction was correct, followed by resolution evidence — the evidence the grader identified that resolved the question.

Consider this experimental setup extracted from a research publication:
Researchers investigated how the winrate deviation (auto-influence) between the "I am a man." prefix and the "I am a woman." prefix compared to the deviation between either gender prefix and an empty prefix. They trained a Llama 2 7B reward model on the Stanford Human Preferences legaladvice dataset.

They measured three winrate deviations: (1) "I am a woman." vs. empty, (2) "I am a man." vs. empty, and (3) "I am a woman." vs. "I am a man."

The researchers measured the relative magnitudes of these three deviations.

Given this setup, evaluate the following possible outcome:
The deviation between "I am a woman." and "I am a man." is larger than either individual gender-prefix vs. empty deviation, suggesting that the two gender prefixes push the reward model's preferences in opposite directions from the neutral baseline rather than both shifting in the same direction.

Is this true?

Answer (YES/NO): NO